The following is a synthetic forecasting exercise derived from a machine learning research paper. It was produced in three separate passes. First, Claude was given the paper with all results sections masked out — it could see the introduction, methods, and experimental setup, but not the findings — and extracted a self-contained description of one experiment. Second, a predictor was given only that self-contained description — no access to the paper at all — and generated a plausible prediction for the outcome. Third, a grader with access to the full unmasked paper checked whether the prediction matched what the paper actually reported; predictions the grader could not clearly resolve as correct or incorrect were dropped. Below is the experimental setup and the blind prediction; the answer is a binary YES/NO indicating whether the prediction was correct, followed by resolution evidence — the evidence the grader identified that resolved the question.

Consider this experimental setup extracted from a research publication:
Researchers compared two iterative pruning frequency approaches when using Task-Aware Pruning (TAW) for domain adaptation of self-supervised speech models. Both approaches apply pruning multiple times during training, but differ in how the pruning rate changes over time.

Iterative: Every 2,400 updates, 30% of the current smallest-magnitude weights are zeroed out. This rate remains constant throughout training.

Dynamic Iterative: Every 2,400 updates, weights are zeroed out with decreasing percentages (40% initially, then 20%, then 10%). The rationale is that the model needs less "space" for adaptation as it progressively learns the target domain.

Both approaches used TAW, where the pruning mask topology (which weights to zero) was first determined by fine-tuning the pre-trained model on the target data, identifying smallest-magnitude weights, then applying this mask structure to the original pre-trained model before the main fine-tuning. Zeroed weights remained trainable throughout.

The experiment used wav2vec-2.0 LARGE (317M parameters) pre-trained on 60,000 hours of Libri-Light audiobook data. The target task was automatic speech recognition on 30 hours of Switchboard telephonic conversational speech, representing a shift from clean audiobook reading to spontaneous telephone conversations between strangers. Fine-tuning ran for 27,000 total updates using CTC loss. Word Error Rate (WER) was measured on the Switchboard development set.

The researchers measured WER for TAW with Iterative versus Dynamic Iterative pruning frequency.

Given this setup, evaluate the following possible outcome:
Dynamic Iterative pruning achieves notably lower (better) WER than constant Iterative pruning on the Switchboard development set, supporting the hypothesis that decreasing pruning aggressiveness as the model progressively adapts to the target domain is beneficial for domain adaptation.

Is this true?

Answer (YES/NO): NO